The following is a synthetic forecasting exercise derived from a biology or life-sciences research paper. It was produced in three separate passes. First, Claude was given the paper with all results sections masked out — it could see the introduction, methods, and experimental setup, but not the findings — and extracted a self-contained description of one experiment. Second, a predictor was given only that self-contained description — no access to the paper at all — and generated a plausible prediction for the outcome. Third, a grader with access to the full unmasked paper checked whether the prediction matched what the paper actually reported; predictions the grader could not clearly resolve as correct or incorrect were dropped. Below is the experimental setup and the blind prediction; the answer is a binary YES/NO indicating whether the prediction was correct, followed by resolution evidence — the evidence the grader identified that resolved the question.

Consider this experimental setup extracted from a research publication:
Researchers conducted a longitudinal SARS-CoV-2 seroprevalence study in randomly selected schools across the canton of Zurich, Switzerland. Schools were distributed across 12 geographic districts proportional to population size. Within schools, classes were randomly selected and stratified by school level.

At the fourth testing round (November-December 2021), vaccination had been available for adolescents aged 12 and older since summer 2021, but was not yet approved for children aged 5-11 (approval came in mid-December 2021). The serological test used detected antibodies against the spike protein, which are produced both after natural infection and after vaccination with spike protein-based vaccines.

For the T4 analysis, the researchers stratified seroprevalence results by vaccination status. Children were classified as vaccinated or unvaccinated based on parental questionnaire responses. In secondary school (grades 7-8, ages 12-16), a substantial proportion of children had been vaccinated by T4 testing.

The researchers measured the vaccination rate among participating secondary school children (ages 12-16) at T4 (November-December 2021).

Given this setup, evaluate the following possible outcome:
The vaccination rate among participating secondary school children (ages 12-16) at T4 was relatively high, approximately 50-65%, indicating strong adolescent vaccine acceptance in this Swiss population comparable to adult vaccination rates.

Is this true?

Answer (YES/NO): NO